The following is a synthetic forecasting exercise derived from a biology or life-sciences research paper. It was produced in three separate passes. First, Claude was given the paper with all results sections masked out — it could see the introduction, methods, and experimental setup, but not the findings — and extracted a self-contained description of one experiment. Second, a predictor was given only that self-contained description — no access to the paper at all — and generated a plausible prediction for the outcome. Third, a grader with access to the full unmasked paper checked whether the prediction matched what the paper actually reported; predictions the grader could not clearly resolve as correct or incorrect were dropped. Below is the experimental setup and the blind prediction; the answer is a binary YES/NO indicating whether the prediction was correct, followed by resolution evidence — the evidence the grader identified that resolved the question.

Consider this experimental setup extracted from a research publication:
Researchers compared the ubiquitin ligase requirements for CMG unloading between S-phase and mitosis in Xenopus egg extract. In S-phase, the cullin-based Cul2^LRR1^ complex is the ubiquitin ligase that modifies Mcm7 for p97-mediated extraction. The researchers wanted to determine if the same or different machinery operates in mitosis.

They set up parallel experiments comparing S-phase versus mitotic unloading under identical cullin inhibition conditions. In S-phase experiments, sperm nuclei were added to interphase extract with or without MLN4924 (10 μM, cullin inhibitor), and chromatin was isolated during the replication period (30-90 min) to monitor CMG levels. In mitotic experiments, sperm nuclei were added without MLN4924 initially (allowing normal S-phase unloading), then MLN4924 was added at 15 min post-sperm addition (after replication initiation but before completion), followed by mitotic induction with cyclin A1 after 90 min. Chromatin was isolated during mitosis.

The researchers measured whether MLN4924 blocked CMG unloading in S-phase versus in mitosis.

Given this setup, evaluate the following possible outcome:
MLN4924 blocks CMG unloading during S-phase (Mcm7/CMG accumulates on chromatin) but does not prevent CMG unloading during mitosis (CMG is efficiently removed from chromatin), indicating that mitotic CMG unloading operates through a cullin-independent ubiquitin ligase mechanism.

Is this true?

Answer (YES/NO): YES